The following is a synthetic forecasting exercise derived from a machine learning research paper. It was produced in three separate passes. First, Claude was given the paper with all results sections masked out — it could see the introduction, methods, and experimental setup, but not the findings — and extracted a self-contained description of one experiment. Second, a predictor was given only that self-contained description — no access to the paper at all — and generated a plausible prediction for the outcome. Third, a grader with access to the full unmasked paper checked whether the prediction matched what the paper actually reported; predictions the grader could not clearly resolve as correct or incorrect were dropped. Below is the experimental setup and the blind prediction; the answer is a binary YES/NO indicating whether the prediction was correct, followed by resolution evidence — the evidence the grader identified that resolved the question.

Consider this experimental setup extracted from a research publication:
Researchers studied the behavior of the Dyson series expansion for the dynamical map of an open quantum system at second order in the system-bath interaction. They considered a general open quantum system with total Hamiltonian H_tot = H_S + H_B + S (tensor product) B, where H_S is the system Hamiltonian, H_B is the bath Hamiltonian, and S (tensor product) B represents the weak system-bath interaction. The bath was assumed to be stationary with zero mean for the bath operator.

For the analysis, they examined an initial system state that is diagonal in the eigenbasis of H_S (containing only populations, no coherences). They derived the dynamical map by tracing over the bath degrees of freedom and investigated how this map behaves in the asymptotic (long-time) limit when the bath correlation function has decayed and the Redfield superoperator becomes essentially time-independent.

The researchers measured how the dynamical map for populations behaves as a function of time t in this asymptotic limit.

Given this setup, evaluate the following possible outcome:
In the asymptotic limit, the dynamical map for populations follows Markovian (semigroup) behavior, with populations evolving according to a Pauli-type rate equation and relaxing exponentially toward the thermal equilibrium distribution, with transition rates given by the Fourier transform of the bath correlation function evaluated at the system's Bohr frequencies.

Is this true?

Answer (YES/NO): NO